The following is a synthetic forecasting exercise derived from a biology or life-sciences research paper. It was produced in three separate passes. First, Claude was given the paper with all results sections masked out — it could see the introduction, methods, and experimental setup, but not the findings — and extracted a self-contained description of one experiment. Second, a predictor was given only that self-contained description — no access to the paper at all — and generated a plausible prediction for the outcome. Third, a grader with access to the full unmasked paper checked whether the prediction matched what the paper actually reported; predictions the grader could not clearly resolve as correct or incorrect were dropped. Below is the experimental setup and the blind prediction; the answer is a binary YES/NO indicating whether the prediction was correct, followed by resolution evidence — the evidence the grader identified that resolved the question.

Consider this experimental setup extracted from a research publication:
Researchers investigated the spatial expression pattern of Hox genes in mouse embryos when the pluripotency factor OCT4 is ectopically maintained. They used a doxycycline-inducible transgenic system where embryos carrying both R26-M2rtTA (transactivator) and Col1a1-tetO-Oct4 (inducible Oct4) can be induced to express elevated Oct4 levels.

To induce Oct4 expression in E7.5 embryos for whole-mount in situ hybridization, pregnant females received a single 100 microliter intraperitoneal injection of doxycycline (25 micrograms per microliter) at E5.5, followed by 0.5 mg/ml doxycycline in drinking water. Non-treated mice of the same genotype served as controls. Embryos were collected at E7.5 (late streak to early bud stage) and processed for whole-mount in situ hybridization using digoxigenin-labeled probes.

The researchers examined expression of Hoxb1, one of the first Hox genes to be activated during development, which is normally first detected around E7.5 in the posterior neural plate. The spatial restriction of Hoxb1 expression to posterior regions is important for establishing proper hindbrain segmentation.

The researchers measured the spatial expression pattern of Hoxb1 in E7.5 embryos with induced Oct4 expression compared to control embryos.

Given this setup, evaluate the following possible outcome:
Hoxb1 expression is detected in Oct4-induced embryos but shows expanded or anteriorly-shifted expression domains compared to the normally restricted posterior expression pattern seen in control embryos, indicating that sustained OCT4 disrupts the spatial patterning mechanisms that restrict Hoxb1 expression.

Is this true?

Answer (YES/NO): NO